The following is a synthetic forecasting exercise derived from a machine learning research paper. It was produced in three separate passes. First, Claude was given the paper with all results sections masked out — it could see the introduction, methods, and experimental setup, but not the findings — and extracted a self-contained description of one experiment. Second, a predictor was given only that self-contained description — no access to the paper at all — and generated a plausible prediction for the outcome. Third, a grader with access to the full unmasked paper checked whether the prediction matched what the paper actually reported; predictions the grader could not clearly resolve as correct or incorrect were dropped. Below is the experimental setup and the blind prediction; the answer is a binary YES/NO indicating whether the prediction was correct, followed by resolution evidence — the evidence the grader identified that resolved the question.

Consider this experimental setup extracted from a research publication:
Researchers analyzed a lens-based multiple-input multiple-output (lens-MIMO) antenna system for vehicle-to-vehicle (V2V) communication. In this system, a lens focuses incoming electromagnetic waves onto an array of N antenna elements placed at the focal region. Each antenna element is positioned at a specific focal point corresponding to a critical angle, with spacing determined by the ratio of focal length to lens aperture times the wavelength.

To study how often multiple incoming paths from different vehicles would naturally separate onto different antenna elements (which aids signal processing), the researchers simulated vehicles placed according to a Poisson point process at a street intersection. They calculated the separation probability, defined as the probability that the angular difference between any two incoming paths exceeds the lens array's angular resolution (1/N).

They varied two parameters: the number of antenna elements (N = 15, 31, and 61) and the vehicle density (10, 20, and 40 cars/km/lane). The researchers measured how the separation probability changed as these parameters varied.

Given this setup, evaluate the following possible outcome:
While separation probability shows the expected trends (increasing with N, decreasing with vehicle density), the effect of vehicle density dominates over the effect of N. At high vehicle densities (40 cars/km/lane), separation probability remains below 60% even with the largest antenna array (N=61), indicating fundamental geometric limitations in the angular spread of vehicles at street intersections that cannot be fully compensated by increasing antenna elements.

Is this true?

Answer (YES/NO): NO